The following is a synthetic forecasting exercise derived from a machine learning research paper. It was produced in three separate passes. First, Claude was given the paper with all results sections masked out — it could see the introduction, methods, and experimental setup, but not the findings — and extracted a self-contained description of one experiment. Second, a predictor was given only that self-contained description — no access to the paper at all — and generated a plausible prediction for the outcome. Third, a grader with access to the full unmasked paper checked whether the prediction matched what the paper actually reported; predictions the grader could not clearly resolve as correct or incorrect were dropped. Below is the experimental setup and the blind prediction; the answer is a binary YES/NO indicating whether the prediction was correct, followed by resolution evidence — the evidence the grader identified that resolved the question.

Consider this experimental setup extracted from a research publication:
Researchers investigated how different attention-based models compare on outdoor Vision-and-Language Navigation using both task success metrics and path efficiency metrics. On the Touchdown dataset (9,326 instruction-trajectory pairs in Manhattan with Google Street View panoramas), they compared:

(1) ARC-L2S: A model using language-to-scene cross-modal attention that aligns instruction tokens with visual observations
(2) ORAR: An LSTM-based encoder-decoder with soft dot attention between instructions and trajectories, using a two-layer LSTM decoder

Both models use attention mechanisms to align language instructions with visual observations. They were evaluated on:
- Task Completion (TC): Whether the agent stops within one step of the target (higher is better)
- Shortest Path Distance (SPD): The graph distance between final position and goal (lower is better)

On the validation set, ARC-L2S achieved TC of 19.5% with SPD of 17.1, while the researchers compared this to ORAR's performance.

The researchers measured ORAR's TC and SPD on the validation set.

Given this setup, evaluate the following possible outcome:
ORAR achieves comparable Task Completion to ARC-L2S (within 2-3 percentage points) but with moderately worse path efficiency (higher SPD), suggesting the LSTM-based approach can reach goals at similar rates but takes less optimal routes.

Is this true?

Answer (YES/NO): NO